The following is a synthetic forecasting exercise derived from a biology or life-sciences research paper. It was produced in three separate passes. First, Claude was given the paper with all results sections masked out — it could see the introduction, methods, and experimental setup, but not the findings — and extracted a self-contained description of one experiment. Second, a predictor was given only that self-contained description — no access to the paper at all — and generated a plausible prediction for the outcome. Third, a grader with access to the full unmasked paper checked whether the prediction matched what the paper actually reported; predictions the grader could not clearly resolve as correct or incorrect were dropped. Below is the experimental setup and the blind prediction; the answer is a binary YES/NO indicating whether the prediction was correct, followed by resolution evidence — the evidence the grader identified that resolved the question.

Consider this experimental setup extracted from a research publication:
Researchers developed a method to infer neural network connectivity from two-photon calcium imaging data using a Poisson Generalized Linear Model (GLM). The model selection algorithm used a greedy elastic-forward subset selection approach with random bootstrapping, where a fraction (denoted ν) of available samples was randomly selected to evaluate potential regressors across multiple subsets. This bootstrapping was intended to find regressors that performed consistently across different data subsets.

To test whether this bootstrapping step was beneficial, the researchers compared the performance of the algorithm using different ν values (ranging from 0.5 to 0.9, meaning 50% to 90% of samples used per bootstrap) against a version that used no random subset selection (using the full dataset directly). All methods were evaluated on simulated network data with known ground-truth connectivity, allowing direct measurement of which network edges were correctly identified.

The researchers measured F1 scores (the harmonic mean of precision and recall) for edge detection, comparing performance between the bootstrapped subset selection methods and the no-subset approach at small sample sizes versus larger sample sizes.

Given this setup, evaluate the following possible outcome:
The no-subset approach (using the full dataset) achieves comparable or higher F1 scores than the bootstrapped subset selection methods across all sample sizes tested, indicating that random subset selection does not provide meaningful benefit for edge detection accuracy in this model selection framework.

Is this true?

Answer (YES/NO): NO